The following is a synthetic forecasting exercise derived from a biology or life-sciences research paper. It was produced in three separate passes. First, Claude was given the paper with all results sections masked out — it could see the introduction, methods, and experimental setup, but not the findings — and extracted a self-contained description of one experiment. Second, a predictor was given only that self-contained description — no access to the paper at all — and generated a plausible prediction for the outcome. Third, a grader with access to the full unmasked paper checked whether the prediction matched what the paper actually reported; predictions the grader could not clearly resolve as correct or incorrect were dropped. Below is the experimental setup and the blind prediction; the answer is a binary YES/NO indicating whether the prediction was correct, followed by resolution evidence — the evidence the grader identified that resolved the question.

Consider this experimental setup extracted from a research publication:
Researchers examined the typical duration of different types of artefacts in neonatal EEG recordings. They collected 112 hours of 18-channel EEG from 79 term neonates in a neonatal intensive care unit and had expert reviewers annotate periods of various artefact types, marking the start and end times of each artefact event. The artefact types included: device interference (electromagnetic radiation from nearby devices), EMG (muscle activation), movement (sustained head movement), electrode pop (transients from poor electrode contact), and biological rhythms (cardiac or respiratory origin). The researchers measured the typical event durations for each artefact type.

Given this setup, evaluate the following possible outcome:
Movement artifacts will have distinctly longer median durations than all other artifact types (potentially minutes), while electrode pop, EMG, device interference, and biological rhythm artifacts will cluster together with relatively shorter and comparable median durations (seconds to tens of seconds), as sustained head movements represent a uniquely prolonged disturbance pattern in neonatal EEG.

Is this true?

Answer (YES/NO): NO